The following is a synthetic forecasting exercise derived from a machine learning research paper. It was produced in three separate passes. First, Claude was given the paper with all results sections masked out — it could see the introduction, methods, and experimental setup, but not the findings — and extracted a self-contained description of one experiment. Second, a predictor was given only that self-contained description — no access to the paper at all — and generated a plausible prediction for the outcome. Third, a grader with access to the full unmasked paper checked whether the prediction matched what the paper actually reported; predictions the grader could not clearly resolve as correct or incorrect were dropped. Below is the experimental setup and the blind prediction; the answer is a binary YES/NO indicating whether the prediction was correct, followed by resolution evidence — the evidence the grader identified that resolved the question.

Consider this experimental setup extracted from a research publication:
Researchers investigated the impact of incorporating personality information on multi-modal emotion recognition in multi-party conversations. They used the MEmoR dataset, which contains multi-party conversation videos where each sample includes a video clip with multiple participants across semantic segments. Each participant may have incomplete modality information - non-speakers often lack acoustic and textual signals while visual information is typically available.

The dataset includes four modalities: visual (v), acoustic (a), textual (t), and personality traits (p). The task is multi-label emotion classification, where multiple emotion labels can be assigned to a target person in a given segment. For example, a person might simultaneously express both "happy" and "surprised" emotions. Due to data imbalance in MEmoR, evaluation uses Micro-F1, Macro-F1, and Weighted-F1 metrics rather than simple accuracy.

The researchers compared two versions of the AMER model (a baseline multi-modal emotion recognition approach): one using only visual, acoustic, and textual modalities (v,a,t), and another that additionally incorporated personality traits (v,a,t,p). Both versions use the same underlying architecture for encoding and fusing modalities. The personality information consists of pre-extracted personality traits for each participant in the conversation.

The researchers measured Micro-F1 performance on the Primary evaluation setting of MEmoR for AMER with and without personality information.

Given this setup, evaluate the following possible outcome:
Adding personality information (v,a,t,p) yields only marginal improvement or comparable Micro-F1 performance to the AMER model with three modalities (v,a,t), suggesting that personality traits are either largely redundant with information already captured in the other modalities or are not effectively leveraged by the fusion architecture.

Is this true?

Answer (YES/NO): NO